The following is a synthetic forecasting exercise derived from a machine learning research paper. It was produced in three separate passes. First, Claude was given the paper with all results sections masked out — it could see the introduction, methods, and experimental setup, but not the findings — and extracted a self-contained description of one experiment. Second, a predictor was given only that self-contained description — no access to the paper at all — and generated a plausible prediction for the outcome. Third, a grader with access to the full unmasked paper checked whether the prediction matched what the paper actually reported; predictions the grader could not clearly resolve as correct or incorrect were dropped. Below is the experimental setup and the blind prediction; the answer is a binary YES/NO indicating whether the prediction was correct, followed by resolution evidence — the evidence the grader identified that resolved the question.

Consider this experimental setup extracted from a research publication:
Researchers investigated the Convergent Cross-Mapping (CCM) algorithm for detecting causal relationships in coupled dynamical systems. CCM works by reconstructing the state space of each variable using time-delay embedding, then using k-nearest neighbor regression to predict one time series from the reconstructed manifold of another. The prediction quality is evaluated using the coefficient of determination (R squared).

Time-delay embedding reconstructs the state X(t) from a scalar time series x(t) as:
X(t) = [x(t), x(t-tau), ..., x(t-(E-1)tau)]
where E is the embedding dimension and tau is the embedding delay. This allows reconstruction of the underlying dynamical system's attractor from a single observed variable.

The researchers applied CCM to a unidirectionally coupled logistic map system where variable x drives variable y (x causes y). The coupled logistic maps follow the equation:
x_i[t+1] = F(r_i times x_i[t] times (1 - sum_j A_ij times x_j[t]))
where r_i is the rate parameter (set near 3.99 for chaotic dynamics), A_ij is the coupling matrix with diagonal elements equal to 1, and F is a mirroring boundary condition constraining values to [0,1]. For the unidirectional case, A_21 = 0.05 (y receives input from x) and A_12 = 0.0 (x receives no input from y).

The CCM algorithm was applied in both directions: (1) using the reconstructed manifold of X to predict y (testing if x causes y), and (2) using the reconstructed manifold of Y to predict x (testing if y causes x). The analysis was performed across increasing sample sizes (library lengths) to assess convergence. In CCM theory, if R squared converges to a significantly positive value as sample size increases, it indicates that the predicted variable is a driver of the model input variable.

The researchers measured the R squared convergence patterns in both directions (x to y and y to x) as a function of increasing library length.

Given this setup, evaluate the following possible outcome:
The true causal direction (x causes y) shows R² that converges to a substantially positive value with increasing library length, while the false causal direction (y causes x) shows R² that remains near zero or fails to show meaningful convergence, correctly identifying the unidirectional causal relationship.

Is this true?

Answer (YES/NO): YES